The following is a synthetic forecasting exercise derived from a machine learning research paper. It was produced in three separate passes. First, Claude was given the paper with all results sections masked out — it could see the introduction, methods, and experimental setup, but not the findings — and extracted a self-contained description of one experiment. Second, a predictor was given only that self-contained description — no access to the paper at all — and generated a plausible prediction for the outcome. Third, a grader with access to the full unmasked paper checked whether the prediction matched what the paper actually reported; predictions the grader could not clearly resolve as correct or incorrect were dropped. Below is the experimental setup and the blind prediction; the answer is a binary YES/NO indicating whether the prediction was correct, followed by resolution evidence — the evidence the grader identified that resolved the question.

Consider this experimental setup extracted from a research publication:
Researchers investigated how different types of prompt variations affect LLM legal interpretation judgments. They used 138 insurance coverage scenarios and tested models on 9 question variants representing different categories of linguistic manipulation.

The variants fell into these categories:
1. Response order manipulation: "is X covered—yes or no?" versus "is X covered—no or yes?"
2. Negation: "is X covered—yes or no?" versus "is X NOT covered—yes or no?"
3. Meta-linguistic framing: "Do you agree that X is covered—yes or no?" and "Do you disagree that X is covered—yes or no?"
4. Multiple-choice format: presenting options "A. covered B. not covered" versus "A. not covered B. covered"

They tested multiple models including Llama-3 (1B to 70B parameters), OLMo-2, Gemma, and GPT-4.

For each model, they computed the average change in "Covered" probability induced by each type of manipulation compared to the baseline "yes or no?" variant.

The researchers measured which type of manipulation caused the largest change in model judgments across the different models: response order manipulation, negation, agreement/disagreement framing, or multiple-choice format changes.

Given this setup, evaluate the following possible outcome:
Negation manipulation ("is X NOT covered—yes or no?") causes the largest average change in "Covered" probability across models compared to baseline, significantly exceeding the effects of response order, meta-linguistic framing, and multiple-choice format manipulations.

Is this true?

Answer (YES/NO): NO